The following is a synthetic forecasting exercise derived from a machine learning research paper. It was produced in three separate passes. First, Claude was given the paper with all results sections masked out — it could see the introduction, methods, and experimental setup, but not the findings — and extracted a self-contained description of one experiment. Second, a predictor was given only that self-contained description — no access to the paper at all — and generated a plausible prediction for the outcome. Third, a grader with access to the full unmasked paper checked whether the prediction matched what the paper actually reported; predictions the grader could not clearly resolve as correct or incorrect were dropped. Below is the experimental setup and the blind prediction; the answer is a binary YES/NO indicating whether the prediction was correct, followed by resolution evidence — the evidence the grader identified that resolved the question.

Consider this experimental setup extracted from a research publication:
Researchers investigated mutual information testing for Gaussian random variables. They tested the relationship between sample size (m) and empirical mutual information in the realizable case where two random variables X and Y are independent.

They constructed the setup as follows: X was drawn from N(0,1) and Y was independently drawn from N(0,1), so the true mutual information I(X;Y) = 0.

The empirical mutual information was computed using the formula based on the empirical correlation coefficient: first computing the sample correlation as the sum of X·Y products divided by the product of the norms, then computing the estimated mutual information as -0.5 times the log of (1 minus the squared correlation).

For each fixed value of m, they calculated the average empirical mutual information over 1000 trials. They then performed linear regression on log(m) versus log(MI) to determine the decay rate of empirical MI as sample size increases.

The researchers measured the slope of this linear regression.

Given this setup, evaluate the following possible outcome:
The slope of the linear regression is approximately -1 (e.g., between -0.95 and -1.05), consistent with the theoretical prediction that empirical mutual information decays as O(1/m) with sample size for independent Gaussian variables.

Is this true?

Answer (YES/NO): YES